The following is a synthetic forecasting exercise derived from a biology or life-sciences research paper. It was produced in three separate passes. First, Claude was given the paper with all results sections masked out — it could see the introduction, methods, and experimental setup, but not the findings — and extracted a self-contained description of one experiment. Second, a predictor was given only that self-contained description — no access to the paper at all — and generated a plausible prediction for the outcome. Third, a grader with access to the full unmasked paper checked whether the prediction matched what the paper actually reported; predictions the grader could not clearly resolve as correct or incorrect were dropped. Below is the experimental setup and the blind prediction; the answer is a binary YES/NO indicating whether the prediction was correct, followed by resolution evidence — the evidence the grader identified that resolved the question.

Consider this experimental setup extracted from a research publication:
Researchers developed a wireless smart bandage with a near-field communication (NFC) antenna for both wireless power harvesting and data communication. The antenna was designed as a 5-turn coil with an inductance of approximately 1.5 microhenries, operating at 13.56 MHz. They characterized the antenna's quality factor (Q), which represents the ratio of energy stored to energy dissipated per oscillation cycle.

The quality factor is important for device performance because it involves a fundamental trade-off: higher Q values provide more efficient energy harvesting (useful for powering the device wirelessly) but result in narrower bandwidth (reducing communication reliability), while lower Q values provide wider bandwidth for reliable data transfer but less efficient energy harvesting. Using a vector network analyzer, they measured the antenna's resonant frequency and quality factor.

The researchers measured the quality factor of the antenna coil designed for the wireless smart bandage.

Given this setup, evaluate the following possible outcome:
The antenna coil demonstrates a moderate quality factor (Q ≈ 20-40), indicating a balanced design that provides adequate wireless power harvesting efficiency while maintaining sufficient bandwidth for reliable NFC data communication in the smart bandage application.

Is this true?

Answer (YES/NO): NO